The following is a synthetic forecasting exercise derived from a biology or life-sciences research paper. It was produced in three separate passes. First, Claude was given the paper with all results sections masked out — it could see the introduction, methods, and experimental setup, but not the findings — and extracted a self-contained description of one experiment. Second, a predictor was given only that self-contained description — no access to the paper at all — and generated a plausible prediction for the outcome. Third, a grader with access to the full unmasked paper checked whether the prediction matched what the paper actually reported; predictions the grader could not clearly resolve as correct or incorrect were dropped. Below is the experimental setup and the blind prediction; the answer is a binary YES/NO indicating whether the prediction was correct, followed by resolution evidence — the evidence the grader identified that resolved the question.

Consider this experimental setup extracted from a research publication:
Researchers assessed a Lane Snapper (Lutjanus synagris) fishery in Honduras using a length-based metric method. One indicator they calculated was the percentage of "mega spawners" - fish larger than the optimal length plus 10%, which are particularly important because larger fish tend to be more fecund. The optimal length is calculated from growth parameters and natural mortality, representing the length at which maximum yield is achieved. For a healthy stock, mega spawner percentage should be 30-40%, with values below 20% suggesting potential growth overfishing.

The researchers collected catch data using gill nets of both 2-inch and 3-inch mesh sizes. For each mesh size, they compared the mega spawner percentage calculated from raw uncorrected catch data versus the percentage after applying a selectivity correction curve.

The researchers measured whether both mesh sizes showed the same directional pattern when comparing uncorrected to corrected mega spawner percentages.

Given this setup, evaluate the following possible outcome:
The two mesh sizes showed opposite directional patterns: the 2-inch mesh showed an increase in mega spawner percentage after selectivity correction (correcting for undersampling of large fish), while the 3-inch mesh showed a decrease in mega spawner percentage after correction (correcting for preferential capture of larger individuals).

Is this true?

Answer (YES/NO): NO